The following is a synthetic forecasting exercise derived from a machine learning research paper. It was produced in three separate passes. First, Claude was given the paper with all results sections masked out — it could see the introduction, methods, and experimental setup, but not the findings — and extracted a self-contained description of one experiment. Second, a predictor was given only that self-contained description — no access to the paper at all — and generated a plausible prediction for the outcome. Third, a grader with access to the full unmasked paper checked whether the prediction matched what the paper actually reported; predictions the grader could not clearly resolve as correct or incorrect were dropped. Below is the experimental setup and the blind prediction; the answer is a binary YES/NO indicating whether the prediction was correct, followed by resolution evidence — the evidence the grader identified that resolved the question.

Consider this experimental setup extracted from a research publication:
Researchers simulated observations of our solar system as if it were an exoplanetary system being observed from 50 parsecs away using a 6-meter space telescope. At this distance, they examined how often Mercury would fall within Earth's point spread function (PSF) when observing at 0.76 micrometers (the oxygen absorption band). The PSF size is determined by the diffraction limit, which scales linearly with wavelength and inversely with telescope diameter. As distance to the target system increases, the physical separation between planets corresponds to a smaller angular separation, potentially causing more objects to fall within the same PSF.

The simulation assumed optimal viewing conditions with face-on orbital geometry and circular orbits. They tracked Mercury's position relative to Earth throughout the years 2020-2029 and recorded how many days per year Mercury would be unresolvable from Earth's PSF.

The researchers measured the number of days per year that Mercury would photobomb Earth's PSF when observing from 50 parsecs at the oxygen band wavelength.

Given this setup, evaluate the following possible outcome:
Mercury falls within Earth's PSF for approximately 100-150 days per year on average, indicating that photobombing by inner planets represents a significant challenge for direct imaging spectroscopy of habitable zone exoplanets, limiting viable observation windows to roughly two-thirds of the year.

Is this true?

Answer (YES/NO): NO